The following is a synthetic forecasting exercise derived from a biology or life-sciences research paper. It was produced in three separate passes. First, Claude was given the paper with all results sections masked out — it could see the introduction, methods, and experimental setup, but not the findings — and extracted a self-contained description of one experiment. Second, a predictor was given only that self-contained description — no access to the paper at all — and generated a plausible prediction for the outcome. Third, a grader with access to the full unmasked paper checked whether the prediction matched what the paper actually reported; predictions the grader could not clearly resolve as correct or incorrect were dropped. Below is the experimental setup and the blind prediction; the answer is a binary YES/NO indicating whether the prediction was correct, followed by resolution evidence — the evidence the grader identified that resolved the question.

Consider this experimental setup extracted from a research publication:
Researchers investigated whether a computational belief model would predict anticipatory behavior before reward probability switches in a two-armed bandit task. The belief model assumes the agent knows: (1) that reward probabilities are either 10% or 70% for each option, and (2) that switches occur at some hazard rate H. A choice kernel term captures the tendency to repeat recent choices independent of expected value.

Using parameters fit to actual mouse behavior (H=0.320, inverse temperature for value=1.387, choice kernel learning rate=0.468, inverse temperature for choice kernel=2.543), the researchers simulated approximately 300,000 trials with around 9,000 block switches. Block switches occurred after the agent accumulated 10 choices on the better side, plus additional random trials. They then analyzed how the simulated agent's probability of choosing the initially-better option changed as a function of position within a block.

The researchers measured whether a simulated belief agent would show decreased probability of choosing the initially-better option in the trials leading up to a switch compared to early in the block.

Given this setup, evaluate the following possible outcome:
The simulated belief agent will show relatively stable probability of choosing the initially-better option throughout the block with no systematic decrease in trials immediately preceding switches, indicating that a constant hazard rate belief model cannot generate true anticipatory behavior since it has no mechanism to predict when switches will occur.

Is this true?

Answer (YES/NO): NO